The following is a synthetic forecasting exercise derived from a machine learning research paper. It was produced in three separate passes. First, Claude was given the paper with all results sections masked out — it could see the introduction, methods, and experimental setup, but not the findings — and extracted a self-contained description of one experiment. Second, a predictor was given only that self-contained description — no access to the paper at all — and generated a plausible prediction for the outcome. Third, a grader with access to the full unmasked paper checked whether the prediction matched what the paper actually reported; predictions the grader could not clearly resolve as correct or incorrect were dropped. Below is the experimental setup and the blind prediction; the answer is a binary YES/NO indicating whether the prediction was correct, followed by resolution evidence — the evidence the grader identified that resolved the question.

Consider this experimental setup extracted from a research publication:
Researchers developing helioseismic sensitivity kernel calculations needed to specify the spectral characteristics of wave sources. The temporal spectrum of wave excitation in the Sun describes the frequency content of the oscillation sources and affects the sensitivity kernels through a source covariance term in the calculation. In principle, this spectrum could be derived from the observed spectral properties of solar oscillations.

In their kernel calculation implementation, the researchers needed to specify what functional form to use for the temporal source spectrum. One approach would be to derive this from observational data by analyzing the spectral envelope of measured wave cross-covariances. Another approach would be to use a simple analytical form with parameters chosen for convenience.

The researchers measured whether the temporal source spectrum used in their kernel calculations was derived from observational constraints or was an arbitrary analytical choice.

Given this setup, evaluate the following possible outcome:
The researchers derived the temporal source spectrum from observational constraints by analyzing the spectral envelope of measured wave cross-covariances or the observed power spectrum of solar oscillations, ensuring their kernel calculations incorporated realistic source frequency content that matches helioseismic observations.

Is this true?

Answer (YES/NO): NO